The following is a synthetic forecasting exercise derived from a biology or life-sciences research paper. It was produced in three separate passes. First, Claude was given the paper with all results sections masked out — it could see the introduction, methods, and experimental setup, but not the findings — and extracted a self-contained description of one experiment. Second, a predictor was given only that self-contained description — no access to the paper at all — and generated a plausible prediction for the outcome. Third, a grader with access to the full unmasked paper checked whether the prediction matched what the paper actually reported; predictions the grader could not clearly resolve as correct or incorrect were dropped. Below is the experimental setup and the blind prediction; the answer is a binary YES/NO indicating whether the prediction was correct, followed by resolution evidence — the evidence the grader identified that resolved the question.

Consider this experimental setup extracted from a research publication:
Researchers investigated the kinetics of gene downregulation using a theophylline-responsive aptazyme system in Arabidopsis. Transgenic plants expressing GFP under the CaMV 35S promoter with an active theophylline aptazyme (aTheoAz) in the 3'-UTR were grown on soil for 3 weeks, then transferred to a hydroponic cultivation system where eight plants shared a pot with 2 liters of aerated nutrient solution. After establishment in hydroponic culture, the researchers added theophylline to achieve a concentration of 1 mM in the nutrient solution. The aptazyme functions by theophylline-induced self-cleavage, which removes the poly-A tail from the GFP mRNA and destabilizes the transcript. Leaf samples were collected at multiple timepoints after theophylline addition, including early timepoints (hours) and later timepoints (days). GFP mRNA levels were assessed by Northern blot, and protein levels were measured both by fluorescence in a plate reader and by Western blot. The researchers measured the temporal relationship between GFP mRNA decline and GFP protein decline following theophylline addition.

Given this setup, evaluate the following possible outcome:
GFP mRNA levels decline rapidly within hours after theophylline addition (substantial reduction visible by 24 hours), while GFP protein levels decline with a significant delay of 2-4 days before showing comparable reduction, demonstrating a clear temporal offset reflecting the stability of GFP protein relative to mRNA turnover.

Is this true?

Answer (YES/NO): NO